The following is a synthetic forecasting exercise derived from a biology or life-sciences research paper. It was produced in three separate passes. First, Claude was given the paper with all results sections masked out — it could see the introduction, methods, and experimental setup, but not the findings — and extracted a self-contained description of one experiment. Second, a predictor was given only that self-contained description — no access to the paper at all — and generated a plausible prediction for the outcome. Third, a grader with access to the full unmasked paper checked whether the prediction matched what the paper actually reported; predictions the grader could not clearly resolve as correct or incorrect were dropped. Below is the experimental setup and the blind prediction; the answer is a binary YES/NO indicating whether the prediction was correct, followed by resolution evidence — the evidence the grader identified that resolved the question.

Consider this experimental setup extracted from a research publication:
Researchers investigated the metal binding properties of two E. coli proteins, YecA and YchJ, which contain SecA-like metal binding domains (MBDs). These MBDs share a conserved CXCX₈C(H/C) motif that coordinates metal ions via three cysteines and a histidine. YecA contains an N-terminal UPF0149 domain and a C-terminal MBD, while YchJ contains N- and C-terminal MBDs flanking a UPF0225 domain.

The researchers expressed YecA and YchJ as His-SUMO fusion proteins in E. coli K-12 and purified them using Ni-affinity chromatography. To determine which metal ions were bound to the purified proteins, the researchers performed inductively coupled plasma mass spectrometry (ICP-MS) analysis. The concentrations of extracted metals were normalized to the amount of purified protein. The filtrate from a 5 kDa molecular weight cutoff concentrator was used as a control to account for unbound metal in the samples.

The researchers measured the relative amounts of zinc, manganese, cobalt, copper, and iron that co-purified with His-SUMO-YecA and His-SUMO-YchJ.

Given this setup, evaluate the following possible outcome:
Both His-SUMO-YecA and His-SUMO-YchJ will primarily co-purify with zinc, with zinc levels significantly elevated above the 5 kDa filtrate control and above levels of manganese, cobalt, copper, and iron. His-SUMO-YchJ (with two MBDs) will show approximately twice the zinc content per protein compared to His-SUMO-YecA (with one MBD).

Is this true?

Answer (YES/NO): NO